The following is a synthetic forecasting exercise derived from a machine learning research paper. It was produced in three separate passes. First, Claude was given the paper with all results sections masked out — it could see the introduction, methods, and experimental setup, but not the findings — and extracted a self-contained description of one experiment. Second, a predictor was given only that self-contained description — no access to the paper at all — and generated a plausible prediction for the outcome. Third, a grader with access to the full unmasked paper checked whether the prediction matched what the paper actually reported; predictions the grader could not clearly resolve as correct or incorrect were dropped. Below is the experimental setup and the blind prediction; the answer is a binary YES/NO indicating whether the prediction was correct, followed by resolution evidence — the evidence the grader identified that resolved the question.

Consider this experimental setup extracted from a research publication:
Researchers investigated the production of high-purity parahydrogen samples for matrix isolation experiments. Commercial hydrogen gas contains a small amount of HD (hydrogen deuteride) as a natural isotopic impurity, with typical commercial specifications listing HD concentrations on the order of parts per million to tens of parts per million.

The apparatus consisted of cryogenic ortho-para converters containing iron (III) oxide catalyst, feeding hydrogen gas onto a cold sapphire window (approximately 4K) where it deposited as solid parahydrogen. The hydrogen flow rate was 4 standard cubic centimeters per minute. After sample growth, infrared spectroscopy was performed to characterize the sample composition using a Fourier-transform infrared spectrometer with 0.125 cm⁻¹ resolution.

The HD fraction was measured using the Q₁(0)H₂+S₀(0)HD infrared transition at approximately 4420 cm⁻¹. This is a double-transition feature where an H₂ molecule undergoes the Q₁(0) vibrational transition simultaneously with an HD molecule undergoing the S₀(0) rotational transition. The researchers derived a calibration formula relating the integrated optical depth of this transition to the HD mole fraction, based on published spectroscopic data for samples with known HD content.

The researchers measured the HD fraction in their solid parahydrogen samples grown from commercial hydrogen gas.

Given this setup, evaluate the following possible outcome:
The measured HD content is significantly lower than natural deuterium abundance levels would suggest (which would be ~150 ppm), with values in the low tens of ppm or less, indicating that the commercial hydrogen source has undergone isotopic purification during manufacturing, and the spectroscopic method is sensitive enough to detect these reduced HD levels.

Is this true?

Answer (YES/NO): NO